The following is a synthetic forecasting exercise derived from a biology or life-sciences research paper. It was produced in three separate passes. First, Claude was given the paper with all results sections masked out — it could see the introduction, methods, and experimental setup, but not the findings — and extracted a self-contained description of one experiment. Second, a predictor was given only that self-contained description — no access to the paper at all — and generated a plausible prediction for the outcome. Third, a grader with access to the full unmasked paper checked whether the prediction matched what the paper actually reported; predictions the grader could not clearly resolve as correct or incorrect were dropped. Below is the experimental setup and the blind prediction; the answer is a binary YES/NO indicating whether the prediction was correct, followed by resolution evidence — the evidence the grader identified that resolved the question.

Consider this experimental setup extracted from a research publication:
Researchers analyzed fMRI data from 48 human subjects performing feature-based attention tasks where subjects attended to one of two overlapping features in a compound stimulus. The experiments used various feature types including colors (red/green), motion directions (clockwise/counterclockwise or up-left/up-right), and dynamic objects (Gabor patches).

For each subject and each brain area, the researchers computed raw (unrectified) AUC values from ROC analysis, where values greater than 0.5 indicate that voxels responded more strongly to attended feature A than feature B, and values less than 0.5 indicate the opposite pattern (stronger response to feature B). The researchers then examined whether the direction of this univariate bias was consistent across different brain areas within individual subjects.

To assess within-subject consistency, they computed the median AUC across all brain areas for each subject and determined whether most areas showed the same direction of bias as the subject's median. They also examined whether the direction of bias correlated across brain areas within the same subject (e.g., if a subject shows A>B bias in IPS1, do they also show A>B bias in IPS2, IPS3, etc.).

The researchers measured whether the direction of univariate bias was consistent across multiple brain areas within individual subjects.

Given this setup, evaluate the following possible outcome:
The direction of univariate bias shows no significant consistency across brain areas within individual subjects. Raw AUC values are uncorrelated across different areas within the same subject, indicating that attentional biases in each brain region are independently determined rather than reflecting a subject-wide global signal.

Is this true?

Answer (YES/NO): NO